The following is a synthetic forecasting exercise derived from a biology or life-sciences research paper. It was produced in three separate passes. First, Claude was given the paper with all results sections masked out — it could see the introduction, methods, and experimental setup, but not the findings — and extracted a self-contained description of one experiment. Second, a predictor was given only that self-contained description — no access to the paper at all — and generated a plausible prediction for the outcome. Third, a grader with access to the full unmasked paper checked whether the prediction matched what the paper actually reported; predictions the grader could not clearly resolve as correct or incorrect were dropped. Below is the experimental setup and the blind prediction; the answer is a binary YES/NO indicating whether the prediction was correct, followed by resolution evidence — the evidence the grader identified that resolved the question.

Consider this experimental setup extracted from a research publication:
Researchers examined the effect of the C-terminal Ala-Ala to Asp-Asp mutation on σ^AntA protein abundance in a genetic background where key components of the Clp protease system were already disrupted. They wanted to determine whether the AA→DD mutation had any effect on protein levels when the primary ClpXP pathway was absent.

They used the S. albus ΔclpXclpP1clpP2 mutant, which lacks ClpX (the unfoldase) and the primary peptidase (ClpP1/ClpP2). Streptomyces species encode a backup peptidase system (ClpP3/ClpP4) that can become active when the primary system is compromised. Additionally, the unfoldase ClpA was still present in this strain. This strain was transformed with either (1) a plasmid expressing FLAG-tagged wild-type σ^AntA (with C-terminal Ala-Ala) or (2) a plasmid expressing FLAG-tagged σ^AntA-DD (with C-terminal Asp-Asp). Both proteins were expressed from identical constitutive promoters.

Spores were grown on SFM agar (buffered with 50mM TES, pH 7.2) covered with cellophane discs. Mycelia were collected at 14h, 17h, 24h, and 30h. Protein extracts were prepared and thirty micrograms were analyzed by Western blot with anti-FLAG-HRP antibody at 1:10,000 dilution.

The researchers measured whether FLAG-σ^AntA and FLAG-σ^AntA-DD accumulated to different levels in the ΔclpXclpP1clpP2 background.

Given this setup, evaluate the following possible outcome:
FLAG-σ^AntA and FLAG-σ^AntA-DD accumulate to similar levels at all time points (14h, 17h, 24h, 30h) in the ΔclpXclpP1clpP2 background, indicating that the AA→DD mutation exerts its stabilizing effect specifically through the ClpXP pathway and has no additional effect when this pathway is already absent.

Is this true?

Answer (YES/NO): NO